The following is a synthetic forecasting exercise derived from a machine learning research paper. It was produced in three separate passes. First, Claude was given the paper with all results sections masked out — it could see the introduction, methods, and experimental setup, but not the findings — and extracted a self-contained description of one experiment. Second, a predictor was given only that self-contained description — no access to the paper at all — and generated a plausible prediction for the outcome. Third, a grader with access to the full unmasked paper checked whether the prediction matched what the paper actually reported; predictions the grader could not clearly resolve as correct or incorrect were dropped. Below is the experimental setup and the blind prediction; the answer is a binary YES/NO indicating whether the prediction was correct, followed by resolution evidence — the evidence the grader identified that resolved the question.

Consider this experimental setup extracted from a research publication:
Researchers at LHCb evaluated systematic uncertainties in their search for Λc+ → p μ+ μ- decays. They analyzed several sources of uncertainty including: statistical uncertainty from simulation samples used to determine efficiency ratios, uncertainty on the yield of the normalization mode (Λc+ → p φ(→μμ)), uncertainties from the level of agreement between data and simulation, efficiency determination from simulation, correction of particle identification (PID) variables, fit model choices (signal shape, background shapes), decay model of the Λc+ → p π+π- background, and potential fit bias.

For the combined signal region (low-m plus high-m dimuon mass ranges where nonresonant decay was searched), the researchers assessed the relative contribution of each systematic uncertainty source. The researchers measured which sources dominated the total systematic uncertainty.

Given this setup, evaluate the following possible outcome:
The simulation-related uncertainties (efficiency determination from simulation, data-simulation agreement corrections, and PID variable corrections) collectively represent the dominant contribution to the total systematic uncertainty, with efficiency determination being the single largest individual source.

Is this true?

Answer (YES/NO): NO